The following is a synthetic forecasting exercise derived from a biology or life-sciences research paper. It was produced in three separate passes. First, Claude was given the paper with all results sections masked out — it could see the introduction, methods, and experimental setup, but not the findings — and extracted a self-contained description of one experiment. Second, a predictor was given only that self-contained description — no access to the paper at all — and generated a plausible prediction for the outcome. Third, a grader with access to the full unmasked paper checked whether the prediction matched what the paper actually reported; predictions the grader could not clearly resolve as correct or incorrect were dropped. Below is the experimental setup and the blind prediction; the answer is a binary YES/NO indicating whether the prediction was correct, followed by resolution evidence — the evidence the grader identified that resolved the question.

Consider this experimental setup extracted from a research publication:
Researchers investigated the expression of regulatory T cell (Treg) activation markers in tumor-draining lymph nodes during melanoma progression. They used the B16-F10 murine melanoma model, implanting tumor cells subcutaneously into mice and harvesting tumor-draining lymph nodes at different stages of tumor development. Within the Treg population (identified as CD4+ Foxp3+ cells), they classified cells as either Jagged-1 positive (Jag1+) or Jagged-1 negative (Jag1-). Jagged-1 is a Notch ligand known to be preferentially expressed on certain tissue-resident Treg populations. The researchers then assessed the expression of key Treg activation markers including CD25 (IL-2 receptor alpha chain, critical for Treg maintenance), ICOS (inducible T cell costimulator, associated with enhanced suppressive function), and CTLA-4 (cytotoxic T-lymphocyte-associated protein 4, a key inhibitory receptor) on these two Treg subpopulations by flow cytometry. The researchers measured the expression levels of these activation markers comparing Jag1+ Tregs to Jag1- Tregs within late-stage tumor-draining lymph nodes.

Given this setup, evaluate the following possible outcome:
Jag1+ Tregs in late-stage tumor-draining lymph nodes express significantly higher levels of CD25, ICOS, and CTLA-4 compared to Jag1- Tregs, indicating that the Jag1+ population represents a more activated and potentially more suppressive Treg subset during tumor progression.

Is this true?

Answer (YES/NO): YES